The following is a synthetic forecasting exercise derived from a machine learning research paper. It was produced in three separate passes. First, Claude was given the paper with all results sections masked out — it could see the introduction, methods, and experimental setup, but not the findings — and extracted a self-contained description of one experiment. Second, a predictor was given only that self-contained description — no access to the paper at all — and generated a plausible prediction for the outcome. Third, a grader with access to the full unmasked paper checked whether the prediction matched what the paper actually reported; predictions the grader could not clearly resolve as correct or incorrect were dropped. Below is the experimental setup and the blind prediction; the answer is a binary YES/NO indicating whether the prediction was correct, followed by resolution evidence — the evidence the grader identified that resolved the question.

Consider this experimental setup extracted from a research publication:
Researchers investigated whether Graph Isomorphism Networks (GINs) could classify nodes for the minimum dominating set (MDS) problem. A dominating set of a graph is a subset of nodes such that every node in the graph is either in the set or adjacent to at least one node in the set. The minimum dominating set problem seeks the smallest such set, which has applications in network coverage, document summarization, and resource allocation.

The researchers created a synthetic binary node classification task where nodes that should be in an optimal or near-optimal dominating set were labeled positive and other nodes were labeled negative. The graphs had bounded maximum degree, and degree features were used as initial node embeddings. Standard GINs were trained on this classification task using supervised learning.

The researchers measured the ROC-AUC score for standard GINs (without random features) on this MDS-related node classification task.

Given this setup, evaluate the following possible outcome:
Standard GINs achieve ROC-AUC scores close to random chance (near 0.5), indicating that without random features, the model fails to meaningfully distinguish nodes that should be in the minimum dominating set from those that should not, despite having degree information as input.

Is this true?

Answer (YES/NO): YES